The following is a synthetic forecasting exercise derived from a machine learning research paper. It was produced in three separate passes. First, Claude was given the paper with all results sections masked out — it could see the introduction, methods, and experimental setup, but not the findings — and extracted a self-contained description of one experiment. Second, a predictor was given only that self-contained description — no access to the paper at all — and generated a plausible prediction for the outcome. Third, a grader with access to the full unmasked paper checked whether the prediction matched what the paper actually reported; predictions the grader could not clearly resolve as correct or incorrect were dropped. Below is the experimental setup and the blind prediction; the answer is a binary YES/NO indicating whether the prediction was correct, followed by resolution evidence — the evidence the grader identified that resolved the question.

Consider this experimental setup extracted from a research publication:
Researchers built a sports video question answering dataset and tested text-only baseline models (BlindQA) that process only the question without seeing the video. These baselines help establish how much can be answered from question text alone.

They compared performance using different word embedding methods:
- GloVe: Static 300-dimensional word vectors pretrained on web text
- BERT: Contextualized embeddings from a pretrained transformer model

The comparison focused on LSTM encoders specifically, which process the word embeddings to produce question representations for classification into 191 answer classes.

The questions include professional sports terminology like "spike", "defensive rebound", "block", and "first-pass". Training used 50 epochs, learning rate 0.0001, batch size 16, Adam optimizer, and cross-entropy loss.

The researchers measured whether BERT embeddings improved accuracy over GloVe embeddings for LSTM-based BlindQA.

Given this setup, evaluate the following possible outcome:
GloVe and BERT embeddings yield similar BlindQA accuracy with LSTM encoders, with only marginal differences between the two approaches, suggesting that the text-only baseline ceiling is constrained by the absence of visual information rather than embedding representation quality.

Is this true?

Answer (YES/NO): YES